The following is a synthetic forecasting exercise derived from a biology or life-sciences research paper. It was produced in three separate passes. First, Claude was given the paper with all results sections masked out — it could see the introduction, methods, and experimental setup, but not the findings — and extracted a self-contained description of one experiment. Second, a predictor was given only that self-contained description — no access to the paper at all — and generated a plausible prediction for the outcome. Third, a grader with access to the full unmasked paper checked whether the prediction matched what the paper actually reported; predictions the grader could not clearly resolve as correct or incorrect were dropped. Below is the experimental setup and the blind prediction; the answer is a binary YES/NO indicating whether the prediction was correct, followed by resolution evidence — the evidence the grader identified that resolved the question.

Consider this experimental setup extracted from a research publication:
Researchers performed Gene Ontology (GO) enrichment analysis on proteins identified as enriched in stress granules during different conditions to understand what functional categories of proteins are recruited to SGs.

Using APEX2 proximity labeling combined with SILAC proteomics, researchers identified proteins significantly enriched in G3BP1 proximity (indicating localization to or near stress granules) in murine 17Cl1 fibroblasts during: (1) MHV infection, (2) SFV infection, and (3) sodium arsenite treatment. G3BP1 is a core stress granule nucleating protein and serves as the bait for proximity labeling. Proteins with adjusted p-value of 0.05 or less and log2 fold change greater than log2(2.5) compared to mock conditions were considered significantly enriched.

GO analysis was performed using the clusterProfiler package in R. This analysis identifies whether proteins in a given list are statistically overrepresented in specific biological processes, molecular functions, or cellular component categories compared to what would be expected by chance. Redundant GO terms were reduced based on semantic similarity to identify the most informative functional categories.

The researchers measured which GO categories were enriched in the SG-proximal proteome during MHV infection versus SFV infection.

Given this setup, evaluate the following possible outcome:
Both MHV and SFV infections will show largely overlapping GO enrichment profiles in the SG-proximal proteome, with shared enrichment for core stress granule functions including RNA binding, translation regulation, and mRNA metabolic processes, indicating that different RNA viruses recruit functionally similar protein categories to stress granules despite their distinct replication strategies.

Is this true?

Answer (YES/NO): NO